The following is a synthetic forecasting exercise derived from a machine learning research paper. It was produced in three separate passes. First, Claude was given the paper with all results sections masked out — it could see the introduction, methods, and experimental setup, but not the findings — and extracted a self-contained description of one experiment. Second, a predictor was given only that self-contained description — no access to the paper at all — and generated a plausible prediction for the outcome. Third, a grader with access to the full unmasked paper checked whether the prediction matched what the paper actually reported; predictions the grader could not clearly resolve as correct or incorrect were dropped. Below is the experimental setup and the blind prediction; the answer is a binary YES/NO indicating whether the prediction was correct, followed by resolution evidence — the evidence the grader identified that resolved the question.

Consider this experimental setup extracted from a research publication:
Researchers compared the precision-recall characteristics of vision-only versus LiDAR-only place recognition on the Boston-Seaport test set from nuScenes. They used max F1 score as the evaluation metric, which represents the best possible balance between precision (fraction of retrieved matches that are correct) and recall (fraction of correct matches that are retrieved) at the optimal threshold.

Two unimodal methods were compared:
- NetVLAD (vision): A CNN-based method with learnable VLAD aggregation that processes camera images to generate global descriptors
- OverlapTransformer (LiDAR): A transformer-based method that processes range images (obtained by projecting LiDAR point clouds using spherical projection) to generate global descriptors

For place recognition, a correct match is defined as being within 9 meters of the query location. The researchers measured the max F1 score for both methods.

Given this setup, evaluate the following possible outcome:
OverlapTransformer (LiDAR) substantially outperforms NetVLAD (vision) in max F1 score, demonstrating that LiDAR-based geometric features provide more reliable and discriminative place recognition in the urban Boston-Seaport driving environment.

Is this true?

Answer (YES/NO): NO